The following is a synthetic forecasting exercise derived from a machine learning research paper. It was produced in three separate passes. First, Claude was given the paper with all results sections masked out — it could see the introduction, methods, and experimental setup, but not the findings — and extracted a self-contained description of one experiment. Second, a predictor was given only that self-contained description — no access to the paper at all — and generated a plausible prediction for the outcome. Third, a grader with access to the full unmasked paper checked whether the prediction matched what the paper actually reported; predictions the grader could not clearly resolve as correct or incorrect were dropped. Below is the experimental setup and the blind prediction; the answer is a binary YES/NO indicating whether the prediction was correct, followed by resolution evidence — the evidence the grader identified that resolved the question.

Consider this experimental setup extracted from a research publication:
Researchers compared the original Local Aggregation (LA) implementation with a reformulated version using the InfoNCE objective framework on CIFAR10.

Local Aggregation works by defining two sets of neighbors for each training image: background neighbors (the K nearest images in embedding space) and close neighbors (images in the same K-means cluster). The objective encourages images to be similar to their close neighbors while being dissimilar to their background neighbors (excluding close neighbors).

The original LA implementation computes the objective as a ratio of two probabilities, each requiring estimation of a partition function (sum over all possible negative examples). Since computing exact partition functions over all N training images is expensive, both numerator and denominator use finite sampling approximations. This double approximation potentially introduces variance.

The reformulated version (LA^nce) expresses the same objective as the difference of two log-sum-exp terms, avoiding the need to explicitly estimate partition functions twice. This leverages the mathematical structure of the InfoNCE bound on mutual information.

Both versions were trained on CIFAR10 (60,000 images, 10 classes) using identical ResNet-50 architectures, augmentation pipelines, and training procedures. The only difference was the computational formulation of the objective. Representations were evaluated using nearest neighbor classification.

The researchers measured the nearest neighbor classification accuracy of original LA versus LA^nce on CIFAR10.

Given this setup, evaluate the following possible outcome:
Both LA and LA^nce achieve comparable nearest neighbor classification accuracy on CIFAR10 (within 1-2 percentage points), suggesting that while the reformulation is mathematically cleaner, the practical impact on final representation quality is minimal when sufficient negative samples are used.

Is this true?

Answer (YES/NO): YES